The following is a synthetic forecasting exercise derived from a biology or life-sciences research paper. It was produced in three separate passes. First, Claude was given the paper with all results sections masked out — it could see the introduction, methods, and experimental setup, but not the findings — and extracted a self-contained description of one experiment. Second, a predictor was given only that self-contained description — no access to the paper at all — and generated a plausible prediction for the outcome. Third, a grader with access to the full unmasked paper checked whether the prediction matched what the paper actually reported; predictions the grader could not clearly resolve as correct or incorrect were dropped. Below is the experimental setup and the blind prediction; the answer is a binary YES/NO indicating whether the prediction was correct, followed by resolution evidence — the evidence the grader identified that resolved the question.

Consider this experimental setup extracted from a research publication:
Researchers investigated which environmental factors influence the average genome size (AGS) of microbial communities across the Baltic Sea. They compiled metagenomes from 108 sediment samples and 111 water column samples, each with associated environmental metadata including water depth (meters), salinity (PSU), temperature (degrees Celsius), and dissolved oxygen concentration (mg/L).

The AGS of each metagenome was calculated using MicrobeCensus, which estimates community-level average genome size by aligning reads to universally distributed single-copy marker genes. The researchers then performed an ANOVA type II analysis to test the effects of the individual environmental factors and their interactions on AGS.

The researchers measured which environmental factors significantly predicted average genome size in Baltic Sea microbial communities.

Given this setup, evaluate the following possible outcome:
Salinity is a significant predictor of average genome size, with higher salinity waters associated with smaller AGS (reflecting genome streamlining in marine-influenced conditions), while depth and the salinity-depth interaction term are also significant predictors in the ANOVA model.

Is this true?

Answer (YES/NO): NO